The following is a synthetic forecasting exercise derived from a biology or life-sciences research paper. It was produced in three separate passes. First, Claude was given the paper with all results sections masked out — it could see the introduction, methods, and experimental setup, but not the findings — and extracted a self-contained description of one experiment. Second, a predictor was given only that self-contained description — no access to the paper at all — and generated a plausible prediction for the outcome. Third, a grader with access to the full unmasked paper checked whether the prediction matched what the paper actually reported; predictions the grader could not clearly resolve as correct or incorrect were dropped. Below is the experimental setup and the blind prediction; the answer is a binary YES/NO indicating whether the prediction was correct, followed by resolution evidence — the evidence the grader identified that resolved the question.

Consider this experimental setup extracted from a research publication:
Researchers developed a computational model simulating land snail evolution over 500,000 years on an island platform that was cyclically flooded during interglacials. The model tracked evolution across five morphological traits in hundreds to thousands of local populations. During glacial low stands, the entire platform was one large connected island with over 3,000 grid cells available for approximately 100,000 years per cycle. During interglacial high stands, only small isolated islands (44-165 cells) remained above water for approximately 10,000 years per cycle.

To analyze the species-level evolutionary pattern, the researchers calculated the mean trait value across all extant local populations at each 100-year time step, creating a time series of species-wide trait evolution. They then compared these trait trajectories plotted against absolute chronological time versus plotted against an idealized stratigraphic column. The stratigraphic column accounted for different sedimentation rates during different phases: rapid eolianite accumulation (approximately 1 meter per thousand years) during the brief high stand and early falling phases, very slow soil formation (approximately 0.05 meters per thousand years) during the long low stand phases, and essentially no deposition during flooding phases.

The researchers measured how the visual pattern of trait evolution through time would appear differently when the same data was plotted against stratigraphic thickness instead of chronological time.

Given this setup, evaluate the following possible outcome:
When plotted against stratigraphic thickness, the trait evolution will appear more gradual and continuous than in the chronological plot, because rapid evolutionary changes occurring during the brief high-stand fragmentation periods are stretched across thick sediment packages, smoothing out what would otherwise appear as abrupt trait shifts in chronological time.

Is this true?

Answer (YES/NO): YES